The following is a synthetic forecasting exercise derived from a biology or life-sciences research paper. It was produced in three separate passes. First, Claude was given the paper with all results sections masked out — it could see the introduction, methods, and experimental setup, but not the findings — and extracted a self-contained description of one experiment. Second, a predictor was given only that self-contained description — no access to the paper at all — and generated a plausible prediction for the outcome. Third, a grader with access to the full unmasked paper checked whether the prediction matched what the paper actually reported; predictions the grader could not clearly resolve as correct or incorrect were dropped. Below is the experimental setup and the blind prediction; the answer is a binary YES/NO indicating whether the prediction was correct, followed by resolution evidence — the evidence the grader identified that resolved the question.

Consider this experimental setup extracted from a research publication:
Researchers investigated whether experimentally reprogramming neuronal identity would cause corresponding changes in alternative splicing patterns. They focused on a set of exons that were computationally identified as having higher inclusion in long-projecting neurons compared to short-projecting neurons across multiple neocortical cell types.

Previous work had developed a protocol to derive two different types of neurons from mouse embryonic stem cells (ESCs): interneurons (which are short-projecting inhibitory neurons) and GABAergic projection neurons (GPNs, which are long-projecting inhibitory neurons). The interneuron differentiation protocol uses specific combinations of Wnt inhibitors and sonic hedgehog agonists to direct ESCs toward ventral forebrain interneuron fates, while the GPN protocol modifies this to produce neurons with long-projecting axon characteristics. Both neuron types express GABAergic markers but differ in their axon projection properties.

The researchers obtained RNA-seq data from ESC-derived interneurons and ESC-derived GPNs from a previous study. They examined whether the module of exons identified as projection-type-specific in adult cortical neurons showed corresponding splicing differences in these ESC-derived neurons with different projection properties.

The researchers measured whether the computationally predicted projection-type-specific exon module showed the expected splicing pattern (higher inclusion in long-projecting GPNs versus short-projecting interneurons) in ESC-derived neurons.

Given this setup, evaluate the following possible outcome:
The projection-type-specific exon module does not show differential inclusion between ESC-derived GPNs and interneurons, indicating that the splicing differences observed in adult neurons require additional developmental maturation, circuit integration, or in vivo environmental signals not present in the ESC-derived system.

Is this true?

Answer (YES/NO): NO